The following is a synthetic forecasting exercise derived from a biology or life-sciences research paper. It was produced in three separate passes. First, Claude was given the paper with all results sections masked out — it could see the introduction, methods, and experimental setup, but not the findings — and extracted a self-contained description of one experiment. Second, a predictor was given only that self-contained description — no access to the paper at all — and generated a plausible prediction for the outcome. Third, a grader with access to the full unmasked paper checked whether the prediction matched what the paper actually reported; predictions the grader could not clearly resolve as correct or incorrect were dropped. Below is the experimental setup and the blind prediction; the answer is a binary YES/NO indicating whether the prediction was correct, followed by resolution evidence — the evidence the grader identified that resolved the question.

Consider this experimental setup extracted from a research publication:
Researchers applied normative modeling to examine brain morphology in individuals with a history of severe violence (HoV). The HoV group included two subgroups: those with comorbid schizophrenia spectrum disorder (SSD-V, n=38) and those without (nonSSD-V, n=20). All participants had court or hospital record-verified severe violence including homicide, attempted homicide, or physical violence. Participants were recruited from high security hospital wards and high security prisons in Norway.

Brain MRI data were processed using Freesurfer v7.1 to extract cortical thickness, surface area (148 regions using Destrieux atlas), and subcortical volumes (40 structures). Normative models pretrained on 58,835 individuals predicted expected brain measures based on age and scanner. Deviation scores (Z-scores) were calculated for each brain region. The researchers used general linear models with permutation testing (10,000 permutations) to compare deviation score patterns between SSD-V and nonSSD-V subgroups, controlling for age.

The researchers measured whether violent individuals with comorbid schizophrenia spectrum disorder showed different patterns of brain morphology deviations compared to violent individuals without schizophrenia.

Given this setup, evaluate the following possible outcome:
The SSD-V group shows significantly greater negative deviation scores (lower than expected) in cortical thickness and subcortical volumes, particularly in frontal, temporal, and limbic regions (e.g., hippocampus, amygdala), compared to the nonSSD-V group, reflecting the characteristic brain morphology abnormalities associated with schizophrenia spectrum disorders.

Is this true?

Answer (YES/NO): NO